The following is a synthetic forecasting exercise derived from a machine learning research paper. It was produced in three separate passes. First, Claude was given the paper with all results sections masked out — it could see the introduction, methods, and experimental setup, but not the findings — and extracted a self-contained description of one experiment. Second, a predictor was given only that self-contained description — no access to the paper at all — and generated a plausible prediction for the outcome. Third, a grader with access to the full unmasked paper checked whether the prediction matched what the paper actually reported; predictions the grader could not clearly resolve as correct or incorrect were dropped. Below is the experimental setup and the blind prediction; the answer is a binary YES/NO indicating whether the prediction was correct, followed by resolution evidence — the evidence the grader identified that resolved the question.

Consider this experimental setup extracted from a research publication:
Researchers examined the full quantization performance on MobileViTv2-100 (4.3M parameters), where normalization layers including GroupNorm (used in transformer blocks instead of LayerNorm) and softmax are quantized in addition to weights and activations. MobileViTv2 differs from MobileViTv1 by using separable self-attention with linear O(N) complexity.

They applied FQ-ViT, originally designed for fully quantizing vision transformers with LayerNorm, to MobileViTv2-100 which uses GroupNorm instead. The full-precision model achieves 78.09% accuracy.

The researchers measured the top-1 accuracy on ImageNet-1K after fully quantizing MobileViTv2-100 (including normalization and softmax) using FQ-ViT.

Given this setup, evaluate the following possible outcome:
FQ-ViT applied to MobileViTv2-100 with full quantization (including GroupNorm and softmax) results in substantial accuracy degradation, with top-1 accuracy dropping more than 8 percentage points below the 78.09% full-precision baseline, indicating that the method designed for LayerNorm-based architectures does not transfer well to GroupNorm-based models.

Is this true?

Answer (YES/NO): YES